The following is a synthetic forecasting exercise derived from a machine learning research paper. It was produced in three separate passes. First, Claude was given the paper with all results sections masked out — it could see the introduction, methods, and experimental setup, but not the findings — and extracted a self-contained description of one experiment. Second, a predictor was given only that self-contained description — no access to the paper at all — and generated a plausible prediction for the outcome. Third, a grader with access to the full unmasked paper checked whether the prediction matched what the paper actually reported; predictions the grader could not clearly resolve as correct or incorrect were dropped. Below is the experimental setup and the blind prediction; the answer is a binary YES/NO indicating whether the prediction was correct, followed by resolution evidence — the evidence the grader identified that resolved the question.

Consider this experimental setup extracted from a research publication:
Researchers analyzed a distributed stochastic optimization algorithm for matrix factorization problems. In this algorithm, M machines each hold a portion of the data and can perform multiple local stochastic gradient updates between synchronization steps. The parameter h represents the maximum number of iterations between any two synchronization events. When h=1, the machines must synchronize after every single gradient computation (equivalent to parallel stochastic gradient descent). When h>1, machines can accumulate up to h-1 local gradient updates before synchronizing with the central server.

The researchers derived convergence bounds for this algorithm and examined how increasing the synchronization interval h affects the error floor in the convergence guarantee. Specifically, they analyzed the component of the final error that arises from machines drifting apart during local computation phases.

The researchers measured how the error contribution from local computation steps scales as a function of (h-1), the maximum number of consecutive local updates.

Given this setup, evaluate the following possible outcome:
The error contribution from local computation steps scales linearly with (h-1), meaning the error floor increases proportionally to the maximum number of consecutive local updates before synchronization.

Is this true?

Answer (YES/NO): NO